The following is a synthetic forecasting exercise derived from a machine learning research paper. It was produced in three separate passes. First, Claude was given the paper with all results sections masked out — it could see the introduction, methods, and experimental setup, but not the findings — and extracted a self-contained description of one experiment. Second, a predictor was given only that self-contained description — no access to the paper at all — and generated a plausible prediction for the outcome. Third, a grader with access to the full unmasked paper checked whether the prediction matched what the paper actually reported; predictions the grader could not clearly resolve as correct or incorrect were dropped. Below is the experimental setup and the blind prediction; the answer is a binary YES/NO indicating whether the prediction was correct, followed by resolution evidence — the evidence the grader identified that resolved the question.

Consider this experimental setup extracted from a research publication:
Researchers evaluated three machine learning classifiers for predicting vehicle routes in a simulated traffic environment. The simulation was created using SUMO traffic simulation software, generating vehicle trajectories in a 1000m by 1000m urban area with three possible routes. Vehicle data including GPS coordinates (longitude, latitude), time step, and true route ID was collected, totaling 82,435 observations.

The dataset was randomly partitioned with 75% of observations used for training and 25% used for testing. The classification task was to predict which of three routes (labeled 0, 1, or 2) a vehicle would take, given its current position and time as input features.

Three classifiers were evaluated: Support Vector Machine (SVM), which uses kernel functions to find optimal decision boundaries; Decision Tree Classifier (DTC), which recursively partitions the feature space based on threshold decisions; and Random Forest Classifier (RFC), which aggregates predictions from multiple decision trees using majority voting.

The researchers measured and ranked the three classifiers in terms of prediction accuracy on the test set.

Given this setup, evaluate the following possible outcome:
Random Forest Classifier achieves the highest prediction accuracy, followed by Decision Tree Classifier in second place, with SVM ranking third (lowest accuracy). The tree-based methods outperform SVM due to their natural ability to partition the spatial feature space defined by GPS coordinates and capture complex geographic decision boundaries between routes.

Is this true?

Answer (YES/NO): YES